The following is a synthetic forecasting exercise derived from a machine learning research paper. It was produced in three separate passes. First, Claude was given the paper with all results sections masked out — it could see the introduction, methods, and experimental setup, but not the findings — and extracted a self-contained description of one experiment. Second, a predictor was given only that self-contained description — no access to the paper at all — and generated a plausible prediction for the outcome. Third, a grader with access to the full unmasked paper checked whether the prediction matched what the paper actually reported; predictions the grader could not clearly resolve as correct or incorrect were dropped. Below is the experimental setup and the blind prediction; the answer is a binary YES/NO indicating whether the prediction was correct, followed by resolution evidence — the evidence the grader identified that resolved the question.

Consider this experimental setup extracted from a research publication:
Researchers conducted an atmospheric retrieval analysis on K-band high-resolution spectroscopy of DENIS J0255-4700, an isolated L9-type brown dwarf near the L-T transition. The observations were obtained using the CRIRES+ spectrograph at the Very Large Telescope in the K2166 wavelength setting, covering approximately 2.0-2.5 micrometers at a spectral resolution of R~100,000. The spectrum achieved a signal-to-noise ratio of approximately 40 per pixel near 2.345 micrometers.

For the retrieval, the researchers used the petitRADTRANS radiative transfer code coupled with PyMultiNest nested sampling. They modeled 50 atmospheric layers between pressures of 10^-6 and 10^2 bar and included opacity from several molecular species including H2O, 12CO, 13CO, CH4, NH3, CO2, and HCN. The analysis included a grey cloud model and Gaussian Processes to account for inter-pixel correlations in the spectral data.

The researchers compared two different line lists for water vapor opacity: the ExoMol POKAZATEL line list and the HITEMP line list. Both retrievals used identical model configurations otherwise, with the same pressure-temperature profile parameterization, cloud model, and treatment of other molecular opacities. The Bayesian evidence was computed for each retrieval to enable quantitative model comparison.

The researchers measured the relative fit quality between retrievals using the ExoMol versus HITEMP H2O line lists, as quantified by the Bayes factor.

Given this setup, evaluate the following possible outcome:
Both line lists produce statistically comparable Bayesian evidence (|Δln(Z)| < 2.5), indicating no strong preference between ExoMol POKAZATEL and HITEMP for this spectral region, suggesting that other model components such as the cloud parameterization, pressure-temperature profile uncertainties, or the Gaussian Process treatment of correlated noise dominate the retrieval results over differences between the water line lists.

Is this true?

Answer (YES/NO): NO